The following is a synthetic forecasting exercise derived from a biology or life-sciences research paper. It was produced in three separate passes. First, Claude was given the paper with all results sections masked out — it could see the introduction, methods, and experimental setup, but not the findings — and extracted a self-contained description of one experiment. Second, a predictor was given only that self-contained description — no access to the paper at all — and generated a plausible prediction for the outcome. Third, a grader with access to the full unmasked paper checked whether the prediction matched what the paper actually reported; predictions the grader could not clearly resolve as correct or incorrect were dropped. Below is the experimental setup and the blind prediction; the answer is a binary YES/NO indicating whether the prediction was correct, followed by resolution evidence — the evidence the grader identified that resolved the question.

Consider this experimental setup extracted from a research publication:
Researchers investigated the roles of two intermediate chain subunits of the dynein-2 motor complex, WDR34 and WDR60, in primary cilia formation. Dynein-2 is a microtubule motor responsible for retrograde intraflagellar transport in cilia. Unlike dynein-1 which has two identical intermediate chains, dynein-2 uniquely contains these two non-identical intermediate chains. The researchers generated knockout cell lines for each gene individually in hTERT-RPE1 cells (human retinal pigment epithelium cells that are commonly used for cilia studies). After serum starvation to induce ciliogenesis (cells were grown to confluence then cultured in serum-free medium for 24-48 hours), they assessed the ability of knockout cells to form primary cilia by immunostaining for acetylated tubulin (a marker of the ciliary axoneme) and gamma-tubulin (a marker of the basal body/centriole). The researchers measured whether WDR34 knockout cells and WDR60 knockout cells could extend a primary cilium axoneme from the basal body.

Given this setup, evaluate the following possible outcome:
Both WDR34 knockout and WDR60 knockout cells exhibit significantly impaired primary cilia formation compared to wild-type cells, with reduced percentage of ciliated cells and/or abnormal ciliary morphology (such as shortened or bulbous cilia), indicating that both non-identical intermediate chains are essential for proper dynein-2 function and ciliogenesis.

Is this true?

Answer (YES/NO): NO